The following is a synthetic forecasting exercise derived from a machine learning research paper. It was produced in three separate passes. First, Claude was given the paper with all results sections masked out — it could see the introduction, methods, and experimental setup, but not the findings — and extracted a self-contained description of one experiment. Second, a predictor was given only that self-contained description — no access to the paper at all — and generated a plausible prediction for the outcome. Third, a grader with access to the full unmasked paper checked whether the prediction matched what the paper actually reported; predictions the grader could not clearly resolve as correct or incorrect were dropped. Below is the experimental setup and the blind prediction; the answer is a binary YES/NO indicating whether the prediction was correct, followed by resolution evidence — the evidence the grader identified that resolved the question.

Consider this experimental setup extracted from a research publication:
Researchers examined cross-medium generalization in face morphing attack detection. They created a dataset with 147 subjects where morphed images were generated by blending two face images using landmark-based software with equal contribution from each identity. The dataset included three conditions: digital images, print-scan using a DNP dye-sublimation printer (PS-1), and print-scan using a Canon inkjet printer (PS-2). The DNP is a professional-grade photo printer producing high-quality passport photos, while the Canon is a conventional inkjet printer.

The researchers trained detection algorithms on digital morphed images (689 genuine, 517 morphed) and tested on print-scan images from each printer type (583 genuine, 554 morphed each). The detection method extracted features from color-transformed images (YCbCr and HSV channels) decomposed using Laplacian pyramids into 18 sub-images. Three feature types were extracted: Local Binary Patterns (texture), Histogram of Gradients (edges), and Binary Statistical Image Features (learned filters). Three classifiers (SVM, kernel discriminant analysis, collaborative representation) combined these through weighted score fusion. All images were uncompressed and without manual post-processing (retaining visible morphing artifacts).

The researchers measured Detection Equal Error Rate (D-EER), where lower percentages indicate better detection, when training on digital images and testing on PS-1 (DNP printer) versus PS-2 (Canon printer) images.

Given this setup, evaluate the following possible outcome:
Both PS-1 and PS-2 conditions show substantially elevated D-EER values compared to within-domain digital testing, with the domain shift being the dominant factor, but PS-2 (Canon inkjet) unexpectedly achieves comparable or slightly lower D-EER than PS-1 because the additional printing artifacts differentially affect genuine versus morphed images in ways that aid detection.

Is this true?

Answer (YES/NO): NO